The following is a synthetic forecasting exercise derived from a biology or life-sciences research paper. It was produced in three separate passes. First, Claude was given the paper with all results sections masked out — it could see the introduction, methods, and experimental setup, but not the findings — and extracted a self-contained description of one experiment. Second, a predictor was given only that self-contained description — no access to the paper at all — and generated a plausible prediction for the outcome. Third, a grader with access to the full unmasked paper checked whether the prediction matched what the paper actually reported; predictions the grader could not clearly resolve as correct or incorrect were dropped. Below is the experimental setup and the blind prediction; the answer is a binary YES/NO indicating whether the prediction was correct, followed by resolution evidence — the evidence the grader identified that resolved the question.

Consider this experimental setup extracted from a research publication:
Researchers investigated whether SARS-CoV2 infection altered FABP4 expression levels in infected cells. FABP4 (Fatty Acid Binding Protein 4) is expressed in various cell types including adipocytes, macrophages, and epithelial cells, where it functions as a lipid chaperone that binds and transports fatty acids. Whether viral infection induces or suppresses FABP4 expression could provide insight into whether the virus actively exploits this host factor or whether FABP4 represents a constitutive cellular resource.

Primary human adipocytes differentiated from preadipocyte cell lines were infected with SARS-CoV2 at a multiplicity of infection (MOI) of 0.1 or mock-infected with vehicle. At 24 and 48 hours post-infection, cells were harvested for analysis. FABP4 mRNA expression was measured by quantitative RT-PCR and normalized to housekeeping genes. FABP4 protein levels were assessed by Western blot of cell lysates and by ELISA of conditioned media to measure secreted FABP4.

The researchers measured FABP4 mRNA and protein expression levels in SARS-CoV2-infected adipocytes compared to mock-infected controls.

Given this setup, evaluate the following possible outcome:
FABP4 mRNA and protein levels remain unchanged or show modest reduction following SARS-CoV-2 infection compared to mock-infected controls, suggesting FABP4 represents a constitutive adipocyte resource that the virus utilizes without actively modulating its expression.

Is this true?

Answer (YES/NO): YES